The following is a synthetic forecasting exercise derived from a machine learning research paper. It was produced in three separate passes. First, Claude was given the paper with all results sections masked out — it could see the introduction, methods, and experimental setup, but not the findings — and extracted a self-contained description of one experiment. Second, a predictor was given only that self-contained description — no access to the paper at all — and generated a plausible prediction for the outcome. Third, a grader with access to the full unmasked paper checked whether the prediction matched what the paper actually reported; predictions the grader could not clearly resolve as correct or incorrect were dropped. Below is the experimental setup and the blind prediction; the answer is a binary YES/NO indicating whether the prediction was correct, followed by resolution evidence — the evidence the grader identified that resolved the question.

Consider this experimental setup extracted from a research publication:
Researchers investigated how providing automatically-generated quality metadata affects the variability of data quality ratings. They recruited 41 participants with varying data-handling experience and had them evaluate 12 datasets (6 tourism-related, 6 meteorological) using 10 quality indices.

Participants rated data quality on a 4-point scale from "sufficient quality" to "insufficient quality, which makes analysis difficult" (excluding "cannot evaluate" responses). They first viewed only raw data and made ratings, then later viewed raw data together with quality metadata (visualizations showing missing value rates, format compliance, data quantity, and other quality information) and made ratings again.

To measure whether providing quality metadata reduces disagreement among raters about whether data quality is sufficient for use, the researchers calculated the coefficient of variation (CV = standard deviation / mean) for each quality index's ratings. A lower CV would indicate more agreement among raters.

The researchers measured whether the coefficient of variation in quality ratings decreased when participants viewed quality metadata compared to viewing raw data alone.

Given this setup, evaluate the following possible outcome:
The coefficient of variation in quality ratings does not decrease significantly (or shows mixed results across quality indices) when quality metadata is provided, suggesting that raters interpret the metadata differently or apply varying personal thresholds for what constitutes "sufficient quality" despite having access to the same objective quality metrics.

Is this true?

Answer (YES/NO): YES